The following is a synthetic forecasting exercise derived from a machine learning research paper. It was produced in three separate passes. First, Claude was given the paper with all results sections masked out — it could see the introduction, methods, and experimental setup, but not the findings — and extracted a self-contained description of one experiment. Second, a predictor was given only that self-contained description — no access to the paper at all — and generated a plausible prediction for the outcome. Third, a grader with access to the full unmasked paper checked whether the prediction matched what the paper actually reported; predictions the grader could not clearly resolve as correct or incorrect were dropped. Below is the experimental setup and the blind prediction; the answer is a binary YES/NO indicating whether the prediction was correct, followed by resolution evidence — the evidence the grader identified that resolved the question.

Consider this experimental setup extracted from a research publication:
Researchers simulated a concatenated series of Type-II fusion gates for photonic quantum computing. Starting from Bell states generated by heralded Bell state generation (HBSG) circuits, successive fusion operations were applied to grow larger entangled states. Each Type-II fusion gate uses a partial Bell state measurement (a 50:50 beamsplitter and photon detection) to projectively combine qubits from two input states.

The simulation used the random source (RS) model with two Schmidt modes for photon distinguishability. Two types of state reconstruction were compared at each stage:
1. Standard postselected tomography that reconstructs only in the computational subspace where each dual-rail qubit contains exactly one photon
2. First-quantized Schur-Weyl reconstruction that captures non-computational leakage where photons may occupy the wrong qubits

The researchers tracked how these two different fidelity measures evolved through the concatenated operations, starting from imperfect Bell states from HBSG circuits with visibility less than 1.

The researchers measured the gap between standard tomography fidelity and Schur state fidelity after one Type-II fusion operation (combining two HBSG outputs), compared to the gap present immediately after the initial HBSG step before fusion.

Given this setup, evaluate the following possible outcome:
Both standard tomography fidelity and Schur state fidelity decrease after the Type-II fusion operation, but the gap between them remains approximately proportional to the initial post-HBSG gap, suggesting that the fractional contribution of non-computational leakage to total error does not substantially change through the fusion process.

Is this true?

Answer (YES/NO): NO